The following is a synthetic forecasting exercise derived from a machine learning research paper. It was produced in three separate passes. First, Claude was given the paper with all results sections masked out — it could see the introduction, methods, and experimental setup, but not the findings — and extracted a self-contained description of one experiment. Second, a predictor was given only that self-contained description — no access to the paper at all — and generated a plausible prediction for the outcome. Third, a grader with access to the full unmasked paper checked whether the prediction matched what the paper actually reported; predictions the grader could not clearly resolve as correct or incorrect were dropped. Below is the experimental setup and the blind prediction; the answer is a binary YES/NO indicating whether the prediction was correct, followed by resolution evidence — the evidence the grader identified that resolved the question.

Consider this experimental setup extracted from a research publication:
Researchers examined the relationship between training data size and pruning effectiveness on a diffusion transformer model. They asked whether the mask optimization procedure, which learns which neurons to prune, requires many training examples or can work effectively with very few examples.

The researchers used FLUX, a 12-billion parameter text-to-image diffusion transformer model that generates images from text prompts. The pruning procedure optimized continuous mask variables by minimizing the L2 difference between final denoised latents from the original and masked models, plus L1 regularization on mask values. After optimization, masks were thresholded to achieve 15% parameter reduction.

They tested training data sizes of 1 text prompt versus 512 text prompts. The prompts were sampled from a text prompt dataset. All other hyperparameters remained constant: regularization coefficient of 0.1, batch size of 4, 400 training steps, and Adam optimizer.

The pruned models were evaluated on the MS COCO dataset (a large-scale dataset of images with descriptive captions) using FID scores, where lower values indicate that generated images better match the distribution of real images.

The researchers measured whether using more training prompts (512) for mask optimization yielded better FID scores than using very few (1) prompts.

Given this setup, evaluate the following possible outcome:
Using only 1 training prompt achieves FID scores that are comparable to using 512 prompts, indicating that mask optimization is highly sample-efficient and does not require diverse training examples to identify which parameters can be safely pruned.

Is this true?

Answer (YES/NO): YES